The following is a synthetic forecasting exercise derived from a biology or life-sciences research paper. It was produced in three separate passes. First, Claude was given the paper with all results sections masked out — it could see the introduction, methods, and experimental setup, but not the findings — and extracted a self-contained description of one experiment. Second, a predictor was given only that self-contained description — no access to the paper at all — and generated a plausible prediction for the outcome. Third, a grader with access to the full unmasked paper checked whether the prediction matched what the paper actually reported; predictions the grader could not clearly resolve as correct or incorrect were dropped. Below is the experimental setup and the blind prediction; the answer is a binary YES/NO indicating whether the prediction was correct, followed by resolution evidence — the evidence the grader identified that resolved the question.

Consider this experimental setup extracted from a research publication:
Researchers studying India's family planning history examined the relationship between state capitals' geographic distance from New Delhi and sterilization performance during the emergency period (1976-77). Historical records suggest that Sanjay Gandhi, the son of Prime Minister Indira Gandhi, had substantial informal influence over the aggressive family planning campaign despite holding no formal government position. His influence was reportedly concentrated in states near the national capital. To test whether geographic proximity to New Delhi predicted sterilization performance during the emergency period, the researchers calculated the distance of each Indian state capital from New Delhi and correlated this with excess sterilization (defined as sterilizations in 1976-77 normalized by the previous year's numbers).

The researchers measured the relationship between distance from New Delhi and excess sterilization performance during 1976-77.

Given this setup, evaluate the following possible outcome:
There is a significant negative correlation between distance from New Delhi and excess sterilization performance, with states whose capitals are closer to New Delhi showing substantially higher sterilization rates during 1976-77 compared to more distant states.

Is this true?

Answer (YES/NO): YES